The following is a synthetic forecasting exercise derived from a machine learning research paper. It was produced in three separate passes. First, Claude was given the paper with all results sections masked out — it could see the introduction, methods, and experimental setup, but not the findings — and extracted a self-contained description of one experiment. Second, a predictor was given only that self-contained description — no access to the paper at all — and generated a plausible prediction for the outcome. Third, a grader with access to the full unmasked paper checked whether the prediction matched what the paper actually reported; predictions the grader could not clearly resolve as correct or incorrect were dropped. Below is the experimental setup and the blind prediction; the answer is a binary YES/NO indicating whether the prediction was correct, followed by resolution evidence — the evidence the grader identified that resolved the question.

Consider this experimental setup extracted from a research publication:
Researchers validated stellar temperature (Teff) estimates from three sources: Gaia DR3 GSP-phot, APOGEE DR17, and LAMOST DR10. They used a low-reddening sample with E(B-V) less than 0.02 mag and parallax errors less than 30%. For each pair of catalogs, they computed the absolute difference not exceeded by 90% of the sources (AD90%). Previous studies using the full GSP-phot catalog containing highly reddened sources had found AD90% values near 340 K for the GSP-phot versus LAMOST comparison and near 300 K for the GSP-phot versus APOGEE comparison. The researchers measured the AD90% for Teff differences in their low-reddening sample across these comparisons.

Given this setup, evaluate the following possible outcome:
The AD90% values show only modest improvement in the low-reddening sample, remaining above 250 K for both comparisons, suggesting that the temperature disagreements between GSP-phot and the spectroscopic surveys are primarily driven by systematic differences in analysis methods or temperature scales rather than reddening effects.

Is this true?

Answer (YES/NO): NO